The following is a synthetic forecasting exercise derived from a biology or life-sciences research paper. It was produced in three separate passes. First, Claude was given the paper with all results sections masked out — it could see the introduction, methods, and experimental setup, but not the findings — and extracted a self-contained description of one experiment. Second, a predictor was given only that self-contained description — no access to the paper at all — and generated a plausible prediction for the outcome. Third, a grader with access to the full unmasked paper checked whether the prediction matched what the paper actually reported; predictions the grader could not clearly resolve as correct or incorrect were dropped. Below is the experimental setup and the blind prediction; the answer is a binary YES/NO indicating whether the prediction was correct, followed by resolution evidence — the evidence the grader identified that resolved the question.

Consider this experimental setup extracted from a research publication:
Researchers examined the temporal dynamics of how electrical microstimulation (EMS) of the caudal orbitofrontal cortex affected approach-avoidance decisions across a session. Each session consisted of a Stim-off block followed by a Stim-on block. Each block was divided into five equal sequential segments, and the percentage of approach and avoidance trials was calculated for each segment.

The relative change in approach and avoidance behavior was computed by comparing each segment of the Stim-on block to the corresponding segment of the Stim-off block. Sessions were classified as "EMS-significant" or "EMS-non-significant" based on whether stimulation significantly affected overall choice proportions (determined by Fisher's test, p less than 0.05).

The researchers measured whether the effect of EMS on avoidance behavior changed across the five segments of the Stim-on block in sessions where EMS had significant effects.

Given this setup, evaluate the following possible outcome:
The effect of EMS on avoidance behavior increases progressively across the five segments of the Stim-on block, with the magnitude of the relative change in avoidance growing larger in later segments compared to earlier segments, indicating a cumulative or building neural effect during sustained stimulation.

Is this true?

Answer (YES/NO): NO